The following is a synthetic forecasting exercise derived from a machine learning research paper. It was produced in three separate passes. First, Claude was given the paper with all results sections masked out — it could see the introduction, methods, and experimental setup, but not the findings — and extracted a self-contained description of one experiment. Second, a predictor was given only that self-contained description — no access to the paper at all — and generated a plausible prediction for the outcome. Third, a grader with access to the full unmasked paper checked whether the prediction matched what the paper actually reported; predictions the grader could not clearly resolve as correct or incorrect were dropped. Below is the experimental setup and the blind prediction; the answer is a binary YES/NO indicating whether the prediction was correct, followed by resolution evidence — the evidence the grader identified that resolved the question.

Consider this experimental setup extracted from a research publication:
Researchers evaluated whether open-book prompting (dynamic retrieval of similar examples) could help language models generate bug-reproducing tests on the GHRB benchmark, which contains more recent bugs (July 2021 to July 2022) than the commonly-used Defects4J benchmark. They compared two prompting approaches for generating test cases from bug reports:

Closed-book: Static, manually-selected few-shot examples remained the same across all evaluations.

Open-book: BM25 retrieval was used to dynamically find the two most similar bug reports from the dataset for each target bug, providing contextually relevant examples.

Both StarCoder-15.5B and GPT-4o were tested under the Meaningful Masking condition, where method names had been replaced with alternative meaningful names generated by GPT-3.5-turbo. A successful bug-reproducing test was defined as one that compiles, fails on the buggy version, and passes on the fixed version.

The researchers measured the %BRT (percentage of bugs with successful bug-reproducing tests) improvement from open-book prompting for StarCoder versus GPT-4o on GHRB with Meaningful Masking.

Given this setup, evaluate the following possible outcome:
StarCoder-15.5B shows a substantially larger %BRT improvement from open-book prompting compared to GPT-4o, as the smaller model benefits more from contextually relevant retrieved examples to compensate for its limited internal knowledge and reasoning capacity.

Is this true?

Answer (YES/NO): YES